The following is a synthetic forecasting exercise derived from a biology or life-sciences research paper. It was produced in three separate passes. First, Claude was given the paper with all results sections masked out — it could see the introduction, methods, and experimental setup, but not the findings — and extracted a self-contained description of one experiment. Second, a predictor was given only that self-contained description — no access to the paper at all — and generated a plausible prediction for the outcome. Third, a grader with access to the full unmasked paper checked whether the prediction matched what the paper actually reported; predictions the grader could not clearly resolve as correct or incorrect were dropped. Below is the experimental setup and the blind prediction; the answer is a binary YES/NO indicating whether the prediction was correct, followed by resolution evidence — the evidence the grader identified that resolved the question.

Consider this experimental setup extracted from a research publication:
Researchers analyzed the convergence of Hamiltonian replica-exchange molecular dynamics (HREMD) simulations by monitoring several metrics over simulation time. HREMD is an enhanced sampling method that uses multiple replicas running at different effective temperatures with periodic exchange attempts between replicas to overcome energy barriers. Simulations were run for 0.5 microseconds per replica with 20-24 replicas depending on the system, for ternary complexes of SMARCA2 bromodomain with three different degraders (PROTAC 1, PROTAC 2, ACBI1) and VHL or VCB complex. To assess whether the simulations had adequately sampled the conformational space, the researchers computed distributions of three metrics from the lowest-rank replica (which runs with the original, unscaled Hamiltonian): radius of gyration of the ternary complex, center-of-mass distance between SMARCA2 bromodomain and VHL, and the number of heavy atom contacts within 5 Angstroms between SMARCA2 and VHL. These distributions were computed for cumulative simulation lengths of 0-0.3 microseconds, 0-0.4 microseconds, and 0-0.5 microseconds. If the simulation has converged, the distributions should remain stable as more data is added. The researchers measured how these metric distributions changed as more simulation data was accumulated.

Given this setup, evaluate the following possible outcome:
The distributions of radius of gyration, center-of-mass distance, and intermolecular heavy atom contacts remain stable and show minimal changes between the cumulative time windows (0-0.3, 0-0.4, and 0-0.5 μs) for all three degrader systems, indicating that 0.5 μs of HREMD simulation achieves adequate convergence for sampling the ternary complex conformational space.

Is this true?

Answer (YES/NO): YES